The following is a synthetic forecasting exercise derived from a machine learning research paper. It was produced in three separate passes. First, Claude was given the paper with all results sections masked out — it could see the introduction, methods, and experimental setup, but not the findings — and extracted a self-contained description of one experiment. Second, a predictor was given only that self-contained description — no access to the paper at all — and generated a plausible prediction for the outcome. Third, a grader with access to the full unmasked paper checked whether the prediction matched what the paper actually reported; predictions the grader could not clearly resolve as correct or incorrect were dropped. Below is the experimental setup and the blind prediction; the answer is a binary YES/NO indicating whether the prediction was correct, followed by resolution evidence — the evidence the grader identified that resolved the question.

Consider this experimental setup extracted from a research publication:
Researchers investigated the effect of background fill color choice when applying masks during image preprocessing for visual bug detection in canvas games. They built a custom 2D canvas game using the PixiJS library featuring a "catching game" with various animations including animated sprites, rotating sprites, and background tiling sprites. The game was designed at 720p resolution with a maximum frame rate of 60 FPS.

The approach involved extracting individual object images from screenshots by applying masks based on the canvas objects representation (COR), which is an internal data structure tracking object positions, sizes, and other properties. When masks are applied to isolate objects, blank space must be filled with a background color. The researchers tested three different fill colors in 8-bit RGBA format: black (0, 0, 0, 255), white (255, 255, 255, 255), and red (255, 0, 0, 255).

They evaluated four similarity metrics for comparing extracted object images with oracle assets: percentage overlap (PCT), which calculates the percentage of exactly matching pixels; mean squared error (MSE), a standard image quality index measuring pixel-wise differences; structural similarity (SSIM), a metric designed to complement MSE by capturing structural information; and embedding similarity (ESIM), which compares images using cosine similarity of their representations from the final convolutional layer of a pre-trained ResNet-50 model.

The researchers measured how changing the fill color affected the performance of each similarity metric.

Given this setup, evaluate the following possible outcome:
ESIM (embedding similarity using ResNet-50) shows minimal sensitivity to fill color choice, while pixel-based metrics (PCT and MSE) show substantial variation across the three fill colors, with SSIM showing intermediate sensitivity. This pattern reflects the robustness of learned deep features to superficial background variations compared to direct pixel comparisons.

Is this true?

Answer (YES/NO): NO